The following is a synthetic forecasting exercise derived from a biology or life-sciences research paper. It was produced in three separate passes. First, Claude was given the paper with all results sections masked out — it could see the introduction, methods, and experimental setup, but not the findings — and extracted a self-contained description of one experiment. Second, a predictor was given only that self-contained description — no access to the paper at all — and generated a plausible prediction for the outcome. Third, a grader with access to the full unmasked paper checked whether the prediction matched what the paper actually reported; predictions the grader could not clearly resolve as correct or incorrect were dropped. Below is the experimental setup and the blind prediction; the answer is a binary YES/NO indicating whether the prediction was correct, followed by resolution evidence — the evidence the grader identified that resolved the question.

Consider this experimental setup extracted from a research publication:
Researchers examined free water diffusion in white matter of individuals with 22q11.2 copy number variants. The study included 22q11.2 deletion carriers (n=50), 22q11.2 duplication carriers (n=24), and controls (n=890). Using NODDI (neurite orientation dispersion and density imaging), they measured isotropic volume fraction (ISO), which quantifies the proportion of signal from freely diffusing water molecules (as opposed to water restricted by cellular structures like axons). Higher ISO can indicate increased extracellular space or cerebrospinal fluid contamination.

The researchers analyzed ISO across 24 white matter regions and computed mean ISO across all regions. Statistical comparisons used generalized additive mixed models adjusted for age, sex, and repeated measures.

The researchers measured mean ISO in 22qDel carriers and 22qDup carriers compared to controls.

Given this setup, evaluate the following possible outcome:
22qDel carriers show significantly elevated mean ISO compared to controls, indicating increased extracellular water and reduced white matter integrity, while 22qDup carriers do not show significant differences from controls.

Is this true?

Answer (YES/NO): NO